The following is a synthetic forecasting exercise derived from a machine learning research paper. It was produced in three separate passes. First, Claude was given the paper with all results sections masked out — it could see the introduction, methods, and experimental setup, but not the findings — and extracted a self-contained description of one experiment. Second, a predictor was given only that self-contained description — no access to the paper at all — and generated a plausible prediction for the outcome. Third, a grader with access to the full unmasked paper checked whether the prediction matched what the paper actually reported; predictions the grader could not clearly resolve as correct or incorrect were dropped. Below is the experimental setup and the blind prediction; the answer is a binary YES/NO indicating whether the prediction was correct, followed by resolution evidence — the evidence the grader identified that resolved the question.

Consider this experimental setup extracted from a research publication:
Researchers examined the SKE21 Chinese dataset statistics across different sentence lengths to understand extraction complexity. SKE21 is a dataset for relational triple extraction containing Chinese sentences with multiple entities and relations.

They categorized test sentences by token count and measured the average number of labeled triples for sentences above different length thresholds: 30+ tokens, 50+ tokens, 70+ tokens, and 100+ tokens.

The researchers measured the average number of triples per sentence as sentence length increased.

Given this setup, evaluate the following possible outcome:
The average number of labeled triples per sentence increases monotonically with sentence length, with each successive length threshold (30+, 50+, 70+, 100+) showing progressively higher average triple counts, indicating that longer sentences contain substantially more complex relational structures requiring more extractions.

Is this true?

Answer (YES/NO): NO